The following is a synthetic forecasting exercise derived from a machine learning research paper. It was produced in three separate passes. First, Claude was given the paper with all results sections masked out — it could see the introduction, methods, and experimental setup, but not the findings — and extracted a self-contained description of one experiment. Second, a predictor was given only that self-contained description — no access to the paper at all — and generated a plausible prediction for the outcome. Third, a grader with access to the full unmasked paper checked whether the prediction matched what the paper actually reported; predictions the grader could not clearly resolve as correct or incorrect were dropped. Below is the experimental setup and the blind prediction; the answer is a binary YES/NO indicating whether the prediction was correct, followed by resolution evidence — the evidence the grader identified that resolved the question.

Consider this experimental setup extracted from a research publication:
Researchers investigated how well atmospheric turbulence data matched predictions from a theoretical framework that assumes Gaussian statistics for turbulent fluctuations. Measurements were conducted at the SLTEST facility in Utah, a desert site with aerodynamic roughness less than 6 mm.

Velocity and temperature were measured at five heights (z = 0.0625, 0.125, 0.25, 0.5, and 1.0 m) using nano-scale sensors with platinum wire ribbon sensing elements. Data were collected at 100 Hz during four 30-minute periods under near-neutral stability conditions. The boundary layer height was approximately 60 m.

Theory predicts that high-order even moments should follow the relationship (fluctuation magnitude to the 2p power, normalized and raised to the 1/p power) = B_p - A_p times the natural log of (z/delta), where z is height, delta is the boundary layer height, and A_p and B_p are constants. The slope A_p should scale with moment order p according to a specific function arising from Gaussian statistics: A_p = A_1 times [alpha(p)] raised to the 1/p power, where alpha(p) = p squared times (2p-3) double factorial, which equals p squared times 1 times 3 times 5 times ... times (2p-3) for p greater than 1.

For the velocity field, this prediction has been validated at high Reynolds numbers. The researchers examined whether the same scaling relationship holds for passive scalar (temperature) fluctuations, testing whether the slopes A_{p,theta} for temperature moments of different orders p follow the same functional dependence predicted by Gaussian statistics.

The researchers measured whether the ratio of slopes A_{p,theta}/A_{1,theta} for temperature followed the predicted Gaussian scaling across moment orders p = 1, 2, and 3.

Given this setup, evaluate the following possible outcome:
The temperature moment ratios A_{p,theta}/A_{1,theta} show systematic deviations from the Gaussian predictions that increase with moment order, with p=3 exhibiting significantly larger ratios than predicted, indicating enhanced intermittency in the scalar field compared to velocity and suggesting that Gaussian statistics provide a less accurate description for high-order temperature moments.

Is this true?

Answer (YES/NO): NO